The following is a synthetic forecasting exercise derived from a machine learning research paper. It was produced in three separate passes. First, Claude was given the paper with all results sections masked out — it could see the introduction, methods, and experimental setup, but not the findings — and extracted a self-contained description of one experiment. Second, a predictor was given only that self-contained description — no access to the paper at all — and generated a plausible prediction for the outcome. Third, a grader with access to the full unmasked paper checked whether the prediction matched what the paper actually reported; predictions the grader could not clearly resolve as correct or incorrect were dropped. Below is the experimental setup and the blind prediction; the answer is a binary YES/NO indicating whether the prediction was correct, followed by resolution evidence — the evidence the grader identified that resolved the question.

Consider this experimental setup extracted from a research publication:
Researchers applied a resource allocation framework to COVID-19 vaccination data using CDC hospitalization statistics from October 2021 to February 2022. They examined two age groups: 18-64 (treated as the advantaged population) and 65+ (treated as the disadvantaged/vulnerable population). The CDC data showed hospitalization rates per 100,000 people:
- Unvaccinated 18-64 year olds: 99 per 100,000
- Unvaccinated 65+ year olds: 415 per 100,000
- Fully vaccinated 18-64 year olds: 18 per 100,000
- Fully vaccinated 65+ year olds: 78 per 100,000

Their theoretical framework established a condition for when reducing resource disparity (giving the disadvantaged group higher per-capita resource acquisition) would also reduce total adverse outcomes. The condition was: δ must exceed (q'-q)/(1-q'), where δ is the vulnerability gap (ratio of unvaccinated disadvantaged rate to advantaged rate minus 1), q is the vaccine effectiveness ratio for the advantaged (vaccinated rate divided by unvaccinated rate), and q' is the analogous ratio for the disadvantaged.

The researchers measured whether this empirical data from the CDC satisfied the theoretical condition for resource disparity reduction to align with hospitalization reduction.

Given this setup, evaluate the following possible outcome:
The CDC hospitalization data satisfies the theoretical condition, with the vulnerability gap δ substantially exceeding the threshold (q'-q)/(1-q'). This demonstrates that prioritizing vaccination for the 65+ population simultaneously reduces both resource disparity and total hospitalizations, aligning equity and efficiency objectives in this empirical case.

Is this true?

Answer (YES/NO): YES